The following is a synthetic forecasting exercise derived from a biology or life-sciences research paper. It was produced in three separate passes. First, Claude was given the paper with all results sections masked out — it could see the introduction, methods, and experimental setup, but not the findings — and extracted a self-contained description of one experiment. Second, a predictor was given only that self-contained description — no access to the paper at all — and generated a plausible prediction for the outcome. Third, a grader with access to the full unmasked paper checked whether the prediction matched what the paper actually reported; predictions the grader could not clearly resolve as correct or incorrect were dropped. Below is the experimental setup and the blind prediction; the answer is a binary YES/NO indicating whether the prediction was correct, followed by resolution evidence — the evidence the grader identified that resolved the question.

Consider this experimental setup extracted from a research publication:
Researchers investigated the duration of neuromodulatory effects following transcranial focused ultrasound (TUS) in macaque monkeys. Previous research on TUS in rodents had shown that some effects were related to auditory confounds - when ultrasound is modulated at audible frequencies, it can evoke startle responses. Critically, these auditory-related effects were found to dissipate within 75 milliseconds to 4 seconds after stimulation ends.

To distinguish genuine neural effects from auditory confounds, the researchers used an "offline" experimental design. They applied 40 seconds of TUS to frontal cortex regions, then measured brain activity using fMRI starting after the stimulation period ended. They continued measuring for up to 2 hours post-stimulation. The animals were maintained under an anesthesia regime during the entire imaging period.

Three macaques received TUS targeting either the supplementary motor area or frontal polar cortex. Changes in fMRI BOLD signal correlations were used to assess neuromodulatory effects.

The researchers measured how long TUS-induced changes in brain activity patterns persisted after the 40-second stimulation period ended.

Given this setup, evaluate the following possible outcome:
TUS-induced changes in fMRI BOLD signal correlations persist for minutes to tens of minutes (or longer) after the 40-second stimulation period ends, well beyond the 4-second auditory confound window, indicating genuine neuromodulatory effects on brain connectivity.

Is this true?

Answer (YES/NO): YES